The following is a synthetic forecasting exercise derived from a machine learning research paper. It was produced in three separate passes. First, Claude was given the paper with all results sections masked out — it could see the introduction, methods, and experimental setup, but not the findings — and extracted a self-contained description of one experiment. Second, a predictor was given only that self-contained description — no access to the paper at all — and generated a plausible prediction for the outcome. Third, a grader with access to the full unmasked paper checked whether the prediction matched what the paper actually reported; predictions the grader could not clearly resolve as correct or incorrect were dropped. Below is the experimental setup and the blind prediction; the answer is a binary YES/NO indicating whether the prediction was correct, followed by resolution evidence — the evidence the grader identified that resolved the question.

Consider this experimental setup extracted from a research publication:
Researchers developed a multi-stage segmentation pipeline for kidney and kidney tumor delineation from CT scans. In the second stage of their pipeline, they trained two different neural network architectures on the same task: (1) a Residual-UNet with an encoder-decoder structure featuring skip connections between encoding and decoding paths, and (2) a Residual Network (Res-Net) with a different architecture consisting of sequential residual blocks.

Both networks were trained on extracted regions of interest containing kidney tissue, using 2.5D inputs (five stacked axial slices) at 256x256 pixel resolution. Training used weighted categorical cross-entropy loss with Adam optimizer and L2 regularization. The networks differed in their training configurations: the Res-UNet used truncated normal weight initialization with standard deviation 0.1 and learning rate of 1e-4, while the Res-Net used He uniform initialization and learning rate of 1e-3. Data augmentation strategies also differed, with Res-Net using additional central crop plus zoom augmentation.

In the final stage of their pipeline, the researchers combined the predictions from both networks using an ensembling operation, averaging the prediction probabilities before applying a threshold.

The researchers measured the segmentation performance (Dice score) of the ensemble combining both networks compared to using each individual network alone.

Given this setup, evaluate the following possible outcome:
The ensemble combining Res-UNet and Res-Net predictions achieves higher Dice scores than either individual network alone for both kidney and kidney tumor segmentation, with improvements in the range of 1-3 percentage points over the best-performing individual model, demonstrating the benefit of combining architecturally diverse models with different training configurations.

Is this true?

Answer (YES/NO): YES